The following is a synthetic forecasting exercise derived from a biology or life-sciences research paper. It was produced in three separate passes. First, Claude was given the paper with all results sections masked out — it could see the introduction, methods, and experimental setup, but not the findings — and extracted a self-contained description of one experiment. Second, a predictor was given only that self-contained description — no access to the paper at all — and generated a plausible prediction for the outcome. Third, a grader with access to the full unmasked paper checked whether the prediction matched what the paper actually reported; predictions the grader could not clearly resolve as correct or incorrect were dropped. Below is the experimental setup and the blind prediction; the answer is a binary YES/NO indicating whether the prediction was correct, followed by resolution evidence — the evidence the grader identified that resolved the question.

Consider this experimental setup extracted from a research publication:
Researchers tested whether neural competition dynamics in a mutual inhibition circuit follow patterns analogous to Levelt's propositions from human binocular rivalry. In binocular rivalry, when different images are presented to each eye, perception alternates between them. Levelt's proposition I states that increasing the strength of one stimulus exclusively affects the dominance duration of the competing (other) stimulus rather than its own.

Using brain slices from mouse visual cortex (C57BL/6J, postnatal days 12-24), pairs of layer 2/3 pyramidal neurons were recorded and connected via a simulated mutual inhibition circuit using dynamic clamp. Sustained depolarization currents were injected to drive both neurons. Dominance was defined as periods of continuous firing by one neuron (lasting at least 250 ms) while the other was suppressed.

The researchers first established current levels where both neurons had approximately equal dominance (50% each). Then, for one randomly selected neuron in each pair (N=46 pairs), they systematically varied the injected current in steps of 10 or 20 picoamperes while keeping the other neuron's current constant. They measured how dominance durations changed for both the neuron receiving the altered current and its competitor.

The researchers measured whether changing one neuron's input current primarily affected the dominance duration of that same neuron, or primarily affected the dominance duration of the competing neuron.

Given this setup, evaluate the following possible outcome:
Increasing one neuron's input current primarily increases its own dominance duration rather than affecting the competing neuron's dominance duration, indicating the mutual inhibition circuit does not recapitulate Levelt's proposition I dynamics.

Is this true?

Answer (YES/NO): NO